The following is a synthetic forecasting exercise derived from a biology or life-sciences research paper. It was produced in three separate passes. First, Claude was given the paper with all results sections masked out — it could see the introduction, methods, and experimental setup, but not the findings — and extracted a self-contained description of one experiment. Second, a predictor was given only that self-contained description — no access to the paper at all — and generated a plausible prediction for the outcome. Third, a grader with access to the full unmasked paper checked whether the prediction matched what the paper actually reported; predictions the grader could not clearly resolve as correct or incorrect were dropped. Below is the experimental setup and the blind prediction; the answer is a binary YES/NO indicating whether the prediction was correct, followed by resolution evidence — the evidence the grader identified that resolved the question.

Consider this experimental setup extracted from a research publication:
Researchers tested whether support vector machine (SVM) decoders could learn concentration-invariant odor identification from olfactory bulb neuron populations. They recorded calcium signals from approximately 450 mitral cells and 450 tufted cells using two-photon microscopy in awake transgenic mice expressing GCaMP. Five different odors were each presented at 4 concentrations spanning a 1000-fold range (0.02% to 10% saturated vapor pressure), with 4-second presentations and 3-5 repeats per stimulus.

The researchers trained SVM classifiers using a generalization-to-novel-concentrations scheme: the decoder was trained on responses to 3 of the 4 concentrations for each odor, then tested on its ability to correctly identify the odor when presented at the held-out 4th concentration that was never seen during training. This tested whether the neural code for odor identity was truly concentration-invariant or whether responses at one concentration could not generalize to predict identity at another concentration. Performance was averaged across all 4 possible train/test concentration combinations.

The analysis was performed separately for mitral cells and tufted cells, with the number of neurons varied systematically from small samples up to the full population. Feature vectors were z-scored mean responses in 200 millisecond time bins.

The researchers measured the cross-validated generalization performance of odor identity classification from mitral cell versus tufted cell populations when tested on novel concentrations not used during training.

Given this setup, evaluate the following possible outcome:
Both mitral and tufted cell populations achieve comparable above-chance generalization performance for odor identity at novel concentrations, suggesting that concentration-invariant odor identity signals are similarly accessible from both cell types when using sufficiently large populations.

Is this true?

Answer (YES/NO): NO